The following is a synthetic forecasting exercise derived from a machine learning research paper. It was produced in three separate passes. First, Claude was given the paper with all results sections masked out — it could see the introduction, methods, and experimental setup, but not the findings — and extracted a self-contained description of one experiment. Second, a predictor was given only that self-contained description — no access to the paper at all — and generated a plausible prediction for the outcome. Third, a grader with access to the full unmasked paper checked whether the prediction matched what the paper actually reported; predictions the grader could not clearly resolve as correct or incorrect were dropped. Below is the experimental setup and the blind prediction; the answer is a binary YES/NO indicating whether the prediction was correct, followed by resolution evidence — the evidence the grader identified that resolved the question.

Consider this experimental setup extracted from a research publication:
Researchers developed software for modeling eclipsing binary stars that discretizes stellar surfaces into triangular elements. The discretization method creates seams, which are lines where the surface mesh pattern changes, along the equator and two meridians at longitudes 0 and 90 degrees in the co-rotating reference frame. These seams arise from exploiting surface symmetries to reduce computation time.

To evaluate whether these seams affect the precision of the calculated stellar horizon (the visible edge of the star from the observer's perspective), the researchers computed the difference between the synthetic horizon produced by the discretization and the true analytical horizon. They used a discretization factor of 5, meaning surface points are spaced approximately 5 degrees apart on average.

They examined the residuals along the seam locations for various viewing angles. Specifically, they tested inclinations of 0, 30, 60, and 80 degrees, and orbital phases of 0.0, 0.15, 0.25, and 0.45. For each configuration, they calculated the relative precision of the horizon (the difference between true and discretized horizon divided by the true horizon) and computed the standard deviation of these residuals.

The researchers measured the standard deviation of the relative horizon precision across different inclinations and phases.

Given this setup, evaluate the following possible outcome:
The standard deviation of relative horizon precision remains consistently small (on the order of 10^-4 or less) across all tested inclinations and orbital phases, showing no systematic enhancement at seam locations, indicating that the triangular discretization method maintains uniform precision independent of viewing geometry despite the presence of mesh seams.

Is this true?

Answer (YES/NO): YES